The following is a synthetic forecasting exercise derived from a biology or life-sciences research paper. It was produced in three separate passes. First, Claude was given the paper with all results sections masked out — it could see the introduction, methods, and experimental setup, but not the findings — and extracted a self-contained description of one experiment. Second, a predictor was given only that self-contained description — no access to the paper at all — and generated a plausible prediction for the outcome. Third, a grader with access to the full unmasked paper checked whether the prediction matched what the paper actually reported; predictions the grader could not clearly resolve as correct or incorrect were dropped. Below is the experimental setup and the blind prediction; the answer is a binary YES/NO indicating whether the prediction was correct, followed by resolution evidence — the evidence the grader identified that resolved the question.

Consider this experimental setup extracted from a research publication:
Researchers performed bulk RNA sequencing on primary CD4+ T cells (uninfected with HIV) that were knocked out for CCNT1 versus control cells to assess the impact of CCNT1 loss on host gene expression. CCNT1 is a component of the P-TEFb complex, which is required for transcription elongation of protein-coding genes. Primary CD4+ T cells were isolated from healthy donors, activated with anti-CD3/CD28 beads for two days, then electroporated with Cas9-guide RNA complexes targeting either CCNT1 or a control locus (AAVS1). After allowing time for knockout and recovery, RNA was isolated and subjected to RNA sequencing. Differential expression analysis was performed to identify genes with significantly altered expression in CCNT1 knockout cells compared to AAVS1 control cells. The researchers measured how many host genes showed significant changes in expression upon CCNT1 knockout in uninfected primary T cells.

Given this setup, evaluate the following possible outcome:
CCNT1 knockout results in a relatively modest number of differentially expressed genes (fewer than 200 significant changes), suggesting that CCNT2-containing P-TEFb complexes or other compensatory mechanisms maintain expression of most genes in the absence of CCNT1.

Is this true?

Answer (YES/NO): YES